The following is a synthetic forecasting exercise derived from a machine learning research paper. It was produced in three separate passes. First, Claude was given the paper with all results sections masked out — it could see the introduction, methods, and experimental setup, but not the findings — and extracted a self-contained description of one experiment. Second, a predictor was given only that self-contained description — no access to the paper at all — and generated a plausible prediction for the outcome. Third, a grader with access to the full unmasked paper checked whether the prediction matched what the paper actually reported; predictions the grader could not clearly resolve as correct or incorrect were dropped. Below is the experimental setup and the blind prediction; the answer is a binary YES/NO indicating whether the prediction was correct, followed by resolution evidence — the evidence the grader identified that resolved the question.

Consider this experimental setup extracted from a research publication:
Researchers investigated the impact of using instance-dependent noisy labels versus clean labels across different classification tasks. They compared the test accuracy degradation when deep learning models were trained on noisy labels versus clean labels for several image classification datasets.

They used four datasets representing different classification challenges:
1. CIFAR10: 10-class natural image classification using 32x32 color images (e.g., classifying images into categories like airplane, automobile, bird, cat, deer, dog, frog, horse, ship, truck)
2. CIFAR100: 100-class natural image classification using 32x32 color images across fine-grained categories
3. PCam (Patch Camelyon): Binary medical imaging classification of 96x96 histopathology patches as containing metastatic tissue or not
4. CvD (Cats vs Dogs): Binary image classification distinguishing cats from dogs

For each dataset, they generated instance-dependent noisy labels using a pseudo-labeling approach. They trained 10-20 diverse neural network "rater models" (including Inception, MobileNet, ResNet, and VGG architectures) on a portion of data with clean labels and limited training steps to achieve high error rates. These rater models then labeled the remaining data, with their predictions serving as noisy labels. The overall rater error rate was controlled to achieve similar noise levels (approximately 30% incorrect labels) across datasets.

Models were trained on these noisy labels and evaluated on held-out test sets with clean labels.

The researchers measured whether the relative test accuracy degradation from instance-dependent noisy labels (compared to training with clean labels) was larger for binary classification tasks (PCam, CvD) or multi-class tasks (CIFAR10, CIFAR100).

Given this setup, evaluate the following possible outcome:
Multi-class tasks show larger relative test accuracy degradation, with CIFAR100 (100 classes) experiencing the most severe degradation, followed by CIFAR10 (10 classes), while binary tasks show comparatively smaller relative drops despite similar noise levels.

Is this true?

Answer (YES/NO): NO